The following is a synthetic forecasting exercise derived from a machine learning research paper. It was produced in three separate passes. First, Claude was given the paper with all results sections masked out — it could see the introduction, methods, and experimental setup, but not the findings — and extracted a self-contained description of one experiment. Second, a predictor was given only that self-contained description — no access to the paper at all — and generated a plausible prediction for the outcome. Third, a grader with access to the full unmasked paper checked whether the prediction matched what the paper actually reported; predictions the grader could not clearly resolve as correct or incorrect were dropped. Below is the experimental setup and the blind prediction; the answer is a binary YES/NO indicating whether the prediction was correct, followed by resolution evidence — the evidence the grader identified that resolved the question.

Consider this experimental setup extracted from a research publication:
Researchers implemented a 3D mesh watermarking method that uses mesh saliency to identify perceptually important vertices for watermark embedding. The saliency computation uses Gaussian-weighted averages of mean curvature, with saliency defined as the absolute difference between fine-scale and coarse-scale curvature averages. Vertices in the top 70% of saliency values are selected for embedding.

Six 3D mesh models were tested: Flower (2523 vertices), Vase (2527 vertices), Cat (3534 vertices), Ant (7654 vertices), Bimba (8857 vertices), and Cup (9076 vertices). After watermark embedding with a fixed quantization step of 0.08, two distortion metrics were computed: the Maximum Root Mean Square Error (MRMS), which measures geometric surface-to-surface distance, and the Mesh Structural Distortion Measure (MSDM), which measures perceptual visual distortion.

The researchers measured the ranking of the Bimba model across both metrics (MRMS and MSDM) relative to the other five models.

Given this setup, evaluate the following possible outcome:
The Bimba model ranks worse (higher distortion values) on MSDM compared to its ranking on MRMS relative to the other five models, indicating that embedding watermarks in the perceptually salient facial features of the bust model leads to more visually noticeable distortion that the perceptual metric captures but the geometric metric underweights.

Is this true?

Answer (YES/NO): NO